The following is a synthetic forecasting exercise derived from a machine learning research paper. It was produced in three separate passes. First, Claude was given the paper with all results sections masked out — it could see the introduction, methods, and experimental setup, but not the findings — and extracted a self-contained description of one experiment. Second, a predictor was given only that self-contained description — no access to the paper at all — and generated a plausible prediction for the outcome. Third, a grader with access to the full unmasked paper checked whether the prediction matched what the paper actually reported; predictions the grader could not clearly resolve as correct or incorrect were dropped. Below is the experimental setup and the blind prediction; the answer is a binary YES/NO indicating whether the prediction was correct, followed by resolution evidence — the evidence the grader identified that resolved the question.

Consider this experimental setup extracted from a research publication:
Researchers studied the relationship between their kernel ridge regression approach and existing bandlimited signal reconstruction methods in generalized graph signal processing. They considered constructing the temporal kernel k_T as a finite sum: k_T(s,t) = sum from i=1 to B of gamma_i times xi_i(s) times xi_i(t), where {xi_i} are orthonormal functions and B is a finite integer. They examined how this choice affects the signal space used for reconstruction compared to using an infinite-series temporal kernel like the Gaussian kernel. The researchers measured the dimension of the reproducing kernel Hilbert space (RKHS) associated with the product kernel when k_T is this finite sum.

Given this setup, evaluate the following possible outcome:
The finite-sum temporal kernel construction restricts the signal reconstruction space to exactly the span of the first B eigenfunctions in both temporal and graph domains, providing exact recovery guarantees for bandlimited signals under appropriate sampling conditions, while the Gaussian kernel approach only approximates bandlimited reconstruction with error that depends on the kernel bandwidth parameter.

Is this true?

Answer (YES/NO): NO